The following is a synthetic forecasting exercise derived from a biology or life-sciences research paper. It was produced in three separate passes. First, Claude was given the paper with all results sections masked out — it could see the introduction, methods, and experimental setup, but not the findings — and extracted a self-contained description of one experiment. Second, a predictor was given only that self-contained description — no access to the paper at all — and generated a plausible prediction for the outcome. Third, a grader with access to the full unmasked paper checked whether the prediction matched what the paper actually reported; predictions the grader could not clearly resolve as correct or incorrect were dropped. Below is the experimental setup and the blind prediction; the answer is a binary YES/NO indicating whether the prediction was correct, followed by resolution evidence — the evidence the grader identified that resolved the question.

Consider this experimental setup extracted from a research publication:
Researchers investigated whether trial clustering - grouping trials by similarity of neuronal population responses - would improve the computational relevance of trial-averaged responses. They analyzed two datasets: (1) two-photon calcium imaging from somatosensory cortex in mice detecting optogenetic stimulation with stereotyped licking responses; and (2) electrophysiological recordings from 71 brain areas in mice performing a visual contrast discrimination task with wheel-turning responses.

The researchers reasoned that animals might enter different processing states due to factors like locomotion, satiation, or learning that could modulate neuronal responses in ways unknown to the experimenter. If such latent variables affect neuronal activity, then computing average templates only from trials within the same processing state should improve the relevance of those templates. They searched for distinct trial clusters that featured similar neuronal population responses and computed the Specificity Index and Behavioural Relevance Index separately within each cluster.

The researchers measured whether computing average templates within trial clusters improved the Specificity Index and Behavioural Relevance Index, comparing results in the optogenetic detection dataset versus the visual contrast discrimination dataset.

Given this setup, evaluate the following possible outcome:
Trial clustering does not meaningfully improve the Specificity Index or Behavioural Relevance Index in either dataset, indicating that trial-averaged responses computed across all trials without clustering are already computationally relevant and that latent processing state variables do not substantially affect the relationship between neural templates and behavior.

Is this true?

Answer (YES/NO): NO